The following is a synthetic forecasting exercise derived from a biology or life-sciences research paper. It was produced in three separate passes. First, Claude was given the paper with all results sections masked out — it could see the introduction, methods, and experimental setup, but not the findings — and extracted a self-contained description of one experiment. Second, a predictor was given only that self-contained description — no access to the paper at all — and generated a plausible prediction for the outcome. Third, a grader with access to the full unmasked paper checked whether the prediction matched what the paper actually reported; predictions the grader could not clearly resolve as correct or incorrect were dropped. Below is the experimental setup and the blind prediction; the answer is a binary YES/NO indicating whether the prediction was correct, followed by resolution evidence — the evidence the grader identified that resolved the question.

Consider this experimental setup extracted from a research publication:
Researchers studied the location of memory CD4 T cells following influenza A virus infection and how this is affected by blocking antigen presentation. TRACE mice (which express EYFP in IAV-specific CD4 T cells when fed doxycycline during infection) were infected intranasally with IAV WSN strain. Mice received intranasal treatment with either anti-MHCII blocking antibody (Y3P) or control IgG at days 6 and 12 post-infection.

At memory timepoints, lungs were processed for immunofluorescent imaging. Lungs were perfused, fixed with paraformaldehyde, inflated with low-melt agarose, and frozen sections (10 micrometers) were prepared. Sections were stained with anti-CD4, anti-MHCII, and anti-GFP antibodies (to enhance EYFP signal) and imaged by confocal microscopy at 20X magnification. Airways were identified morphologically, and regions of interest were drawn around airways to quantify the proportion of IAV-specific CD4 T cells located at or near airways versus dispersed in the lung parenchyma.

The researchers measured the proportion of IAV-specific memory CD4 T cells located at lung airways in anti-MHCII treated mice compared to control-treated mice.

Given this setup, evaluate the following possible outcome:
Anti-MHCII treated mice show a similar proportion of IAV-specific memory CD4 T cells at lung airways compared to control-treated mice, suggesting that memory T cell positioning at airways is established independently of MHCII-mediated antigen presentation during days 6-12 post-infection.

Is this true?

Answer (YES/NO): NO